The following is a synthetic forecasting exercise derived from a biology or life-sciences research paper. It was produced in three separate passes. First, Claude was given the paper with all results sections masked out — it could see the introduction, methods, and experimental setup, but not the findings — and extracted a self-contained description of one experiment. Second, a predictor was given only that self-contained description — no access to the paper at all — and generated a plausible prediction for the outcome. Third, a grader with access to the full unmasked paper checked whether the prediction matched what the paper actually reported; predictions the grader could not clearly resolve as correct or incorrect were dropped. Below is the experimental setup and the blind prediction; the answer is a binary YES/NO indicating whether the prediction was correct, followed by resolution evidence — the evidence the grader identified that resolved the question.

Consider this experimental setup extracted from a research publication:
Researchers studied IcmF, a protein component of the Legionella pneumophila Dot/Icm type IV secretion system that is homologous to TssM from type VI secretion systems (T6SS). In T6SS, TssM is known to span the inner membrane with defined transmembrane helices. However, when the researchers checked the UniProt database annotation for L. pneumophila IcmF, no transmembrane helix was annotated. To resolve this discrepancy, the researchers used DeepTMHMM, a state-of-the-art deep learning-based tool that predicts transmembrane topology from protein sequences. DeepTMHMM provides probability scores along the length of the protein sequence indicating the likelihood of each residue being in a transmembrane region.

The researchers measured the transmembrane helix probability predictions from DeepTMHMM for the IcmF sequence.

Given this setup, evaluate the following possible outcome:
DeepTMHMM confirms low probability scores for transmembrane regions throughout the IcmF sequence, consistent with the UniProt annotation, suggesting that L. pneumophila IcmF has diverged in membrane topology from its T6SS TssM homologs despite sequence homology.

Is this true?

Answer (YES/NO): NO